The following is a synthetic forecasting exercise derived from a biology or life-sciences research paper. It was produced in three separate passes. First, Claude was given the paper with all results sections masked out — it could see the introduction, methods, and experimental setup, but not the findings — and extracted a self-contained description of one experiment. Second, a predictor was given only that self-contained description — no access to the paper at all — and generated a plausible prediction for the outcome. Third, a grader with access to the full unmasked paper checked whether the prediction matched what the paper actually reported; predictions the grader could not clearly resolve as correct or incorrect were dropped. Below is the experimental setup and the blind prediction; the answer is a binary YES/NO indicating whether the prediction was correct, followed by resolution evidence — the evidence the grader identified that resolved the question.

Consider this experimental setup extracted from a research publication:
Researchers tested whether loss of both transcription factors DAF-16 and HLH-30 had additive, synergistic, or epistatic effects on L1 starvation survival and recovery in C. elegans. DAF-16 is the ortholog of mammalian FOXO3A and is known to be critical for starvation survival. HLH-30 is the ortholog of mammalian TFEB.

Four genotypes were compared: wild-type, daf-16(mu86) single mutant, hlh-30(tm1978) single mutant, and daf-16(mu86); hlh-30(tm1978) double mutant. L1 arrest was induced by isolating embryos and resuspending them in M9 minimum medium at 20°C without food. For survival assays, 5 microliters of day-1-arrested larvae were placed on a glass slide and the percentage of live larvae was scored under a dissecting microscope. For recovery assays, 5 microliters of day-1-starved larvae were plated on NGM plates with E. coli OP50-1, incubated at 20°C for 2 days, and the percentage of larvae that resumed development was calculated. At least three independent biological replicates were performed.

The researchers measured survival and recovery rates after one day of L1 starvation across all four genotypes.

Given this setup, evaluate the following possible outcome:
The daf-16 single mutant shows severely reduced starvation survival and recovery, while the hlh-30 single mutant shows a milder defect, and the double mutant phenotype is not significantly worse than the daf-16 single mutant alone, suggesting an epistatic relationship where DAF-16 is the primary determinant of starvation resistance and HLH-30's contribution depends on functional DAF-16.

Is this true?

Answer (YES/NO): NO